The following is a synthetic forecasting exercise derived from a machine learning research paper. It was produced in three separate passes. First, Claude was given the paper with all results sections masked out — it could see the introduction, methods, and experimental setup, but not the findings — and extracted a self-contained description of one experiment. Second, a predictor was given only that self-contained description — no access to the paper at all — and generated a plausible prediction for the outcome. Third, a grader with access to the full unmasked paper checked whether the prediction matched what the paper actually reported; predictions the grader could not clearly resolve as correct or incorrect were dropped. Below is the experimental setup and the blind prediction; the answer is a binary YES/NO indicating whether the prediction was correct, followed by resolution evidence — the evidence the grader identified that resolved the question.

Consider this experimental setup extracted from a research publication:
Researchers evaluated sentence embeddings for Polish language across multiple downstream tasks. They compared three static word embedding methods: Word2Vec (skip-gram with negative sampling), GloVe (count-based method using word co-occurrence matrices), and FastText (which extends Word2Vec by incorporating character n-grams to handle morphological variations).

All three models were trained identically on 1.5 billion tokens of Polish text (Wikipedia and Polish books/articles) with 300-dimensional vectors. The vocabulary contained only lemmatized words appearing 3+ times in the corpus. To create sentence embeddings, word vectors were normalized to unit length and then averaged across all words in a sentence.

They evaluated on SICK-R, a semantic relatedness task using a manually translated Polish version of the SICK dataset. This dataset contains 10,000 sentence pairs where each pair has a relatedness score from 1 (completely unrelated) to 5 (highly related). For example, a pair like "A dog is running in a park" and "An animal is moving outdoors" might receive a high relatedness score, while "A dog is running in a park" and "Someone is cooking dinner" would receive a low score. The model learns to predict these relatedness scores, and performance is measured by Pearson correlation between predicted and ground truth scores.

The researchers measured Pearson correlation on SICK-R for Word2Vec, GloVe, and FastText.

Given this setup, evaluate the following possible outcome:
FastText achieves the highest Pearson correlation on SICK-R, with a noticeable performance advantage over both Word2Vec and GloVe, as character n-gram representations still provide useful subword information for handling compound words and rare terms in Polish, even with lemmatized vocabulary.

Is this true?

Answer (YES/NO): NO